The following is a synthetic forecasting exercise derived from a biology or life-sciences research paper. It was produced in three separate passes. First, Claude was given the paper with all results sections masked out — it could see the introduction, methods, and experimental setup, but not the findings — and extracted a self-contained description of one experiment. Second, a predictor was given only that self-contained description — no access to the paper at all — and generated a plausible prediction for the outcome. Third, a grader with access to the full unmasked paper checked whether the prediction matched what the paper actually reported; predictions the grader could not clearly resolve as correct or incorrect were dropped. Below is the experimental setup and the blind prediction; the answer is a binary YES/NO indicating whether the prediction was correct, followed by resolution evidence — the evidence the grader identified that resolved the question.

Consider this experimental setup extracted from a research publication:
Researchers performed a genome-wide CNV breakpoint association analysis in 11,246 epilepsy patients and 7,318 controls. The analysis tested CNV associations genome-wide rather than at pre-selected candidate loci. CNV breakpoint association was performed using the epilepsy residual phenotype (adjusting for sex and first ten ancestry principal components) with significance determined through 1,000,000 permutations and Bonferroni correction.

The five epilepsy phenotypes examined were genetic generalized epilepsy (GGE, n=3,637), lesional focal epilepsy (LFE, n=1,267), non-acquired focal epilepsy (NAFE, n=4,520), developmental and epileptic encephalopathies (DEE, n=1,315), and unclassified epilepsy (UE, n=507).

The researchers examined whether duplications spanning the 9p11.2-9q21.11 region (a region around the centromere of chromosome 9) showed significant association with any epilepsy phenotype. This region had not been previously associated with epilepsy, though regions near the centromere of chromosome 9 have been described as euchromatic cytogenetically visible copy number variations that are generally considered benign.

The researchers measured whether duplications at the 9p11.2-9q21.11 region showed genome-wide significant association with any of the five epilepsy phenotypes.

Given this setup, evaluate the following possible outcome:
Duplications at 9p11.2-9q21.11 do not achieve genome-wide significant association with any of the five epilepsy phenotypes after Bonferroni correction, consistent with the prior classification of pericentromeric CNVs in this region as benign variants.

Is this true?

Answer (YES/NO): NO